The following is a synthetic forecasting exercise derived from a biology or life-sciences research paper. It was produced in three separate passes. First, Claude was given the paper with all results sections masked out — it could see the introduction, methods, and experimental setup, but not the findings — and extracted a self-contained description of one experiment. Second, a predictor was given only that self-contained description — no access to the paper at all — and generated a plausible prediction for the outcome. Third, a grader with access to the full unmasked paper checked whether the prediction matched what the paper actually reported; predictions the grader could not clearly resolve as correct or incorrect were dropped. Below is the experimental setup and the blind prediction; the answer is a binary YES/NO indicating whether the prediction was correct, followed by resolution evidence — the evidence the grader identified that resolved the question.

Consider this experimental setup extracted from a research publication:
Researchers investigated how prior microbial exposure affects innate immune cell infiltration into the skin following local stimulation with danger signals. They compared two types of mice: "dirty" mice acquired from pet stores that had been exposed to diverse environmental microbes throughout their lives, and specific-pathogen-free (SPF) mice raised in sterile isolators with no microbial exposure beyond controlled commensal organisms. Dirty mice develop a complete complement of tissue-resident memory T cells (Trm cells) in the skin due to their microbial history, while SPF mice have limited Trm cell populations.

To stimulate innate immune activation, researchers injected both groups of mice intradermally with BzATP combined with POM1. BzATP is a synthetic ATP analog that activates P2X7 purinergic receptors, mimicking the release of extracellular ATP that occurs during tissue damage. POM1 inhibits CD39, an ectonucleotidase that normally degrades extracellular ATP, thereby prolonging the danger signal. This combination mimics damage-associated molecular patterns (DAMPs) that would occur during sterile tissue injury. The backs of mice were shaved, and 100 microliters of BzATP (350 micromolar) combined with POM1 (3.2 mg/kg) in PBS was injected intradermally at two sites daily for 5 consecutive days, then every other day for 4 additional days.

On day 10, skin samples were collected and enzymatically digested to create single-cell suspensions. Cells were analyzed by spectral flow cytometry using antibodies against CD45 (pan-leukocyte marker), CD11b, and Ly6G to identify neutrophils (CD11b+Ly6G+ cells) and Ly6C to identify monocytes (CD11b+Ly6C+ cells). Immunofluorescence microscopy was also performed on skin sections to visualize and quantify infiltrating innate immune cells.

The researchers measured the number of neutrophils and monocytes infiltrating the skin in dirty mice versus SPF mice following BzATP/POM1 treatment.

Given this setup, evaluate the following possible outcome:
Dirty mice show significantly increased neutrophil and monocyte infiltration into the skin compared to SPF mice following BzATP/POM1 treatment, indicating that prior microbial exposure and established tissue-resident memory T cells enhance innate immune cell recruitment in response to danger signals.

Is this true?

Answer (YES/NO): NO